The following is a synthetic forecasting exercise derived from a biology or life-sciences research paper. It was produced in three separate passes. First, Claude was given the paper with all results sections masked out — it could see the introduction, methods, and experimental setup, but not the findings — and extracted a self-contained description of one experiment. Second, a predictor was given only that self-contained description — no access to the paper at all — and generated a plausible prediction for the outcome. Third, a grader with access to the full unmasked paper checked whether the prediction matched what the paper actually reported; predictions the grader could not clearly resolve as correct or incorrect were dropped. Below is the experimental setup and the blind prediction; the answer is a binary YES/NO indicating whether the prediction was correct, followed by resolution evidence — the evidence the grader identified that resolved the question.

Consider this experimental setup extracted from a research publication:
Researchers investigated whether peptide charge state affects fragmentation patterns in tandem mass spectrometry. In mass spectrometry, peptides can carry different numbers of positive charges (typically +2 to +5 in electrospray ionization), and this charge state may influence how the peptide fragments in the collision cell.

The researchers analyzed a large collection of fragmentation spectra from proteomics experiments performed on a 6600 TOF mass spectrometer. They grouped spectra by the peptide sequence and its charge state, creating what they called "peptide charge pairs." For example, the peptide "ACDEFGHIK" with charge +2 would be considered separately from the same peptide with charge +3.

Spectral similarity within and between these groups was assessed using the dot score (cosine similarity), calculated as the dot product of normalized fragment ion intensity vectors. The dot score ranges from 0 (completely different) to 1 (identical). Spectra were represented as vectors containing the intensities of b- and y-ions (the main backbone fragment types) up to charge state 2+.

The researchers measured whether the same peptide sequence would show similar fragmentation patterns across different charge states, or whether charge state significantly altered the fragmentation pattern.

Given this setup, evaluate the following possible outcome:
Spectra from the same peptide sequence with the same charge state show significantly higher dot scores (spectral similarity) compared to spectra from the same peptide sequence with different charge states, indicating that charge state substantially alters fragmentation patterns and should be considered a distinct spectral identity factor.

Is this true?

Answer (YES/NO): YES